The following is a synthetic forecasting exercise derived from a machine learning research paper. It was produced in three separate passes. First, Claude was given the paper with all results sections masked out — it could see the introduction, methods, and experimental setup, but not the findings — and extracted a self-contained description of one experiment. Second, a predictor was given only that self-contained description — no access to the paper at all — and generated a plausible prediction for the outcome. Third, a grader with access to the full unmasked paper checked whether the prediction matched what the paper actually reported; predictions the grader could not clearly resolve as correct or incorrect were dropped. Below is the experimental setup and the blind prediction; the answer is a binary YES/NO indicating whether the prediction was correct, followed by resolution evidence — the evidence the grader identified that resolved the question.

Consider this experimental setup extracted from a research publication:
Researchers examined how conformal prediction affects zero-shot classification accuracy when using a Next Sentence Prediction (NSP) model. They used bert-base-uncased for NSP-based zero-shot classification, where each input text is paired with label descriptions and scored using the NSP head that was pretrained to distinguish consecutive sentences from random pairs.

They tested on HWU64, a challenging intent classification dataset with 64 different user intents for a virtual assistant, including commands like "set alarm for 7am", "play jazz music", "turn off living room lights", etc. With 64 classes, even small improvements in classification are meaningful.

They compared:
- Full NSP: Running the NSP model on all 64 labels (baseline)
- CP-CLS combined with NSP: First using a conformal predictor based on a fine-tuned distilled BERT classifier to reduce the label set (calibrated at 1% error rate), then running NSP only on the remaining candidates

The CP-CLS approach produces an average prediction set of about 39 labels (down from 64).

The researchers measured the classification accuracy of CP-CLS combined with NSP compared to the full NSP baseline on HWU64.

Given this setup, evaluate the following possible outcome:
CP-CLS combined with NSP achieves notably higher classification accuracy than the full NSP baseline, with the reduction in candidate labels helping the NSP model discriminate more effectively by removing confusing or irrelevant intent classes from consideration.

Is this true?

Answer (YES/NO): NO